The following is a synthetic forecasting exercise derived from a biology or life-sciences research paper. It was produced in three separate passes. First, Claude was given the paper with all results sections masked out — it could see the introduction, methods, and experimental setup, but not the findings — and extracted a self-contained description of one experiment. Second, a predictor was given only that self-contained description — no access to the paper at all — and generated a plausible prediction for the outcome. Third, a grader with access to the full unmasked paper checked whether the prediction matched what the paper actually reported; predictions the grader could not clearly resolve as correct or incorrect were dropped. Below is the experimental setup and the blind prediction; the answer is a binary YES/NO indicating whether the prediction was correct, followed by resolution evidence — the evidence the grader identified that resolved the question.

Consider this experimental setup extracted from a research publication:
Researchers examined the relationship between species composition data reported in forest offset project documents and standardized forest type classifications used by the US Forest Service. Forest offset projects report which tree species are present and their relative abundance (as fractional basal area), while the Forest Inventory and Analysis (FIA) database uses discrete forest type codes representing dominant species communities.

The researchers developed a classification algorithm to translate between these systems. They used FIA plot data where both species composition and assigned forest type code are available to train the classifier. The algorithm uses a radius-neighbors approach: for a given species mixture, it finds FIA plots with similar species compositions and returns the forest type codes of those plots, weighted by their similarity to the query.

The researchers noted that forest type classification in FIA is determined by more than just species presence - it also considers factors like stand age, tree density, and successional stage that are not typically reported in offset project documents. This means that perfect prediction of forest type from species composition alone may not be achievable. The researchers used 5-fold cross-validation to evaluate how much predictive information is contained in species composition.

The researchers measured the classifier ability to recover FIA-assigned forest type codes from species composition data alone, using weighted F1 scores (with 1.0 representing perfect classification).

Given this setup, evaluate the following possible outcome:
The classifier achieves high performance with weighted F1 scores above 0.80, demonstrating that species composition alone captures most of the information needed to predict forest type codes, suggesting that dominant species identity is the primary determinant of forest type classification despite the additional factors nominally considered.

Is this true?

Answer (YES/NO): NO